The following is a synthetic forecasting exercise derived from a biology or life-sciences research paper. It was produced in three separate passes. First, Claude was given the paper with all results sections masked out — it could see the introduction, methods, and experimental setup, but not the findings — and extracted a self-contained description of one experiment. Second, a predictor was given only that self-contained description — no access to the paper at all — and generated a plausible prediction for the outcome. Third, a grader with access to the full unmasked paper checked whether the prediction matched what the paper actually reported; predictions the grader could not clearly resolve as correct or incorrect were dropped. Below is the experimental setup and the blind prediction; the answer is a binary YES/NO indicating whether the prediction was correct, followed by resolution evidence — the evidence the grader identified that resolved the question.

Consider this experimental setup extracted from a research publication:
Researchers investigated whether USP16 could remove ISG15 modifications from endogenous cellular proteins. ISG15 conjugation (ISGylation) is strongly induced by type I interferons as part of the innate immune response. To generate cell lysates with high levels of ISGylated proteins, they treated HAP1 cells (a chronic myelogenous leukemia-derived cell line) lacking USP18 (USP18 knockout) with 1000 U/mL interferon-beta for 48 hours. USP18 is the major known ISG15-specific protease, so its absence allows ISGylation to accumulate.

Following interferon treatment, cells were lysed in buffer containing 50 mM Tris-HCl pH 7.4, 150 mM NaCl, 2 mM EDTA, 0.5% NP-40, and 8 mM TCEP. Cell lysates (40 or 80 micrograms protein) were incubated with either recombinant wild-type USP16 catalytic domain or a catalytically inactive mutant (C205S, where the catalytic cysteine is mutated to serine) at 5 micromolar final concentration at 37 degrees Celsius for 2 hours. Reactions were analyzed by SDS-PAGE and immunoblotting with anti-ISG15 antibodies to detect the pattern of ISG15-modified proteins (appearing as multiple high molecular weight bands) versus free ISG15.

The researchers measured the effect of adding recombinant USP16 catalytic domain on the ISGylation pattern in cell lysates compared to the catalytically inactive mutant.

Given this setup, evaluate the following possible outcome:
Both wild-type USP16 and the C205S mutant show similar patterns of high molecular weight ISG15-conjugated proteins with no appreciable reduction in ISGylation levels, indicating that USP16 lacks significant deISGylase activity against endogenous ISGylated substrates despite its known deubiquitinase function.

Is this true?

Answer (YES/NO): NO